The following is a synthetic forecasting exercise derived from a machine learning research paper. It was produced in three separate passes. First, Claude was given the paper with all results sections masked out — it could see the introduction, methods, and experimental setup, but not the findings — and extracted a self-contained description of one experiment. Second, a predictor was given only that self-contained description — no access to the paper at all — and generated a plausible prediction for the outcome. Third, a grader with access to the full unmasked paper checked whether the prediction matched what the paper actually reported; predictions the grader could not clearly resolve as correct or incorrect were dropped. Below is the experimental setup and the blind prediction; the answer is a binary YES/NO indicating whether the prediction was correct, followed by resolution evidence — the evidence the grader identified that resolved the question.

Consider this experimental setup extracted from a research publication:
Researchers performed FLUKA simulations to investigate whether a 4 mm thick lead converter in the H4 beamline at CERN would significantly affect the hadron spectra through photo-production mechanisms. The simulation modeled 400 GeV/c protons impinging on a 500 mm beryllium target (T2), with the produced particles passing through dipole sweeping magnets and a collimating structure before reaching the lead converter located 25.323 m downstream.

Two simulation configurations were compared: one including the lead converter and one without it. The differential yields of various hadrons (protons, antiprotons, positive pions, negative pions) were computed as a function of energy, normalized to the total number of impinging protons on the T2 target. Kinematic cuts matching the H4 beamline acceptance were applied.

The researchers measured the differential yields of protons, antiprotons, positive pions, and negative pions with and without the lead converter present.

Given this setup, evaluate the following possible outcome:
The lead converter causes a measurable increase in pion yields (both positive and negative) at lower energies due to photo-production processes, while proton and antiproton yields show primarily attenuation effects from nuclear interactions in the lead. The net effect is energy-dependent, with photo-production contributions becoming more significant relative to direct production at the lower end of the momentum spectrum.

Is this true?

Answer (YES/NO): NO